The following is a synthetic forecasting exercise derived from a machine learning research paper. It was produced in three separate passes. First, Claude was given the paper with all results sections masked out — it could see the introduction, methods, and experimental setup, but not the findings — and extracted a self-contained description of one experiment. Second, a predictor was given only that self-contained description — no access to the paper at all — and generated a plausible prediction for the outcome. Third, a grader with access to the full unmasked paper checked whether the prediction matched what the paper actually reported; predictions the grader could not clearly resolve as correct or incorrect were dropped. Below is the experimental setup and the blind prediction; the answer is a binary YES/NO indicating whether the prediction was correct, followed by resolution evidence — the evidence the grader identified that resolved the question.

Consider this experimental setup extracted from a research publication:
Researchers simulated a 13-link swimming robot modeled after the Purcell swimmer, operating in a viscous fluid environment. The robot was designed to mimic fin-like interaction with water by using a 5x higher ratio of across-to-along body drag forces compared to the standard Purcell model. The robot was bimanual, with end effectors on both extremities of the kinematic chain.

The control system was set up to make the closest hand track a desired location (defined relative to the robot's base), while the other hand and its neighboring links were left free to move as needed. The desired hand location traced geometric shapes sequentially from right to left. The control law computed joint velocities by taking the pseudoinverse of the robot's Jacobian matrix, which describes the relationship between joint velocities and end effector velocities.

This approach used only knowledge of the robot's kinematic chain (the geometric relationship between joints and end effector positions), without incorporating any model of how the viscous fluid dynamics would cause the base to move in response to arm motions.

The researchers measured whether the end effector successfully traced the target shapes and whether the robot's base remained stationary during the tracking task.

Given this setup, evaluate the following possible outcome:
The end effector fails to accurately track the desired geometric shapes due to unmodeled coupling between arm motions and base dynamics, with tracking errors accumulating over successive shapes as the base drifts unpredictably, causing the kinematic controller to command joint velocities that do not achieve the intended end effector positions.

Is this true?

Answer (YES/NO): YES